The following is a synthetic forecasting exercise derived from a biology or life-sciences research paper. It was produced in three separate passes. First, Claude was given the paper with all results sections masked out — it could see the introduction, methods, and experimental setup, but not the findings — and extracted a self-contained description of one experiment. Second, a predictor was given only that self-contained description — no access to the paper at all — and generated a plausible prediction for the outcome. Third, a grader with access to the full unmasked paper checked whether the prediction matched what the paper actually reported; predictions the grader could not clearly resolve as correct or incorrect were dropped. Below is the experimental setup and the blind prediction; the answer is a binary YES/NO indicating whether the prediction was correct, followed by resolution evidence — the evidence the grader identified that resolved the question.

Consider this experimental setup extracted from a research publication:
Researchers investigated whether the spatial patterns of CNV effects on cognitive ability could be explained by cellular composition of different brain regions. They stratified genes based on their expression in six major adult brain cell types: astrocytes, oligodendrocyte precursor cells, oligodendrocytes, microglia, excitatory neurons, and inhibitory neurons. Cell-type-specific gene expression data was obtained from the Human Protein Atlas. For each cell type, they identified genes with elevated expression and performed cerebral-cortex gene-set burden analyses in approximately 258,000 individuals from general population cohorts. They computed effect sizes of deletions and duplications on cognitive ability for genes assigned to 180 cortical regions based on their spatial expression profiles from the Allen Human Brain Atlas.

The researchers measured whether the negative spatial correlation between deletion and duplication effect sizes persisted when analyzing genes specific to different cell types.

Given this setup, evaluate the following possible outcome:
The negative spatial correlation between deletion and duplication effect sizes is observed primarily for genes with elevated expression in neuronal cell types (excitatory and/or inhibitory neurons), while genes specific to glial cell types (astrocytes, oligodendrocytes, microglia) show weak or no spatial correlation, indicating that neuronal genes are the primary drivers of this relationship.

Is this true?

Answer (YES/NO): NO